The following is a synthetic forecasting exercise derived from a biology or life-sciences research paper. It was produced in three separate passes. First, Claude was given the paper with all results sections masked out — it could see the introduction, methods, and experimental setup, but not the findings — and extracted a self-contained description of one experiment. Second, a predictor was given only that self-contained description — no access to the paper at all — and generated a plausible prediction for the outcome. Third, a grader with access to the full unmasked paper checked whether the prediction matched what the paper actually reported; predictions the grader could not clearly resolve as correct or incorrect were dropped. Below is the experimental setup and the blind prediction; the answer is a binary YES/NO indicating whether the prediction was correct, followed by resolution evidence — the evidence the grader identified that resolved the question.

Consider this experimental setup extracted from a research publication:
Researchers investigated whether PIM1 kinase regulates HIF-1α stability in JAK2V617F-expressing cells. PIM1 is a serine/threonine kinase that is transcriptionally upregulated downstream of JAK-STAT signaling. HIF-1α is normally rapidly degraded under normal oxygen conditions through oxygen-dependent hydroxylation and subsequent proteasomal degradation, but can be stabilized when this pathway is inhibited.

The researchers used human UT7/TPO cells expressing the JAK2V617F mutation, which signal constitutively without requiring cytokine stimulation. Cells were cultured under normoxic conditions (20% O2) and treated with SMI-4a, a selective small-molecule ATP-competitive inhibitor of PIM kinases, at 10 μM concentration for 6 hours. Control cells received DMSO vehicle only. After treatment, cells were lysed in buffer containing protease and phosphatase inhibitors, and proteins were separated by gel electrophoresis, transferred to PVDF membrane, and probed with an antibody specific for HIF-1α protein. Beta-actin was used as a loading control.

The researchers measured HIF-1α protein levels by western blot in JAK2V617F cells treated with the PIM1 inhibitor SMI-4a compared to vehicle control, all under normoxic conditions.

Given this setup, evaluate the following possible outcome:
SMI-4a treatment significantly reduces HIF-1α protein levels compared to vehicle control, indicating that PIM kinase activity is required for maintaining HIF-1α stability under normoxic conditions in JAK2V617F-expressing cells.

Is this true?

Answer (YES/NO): YES